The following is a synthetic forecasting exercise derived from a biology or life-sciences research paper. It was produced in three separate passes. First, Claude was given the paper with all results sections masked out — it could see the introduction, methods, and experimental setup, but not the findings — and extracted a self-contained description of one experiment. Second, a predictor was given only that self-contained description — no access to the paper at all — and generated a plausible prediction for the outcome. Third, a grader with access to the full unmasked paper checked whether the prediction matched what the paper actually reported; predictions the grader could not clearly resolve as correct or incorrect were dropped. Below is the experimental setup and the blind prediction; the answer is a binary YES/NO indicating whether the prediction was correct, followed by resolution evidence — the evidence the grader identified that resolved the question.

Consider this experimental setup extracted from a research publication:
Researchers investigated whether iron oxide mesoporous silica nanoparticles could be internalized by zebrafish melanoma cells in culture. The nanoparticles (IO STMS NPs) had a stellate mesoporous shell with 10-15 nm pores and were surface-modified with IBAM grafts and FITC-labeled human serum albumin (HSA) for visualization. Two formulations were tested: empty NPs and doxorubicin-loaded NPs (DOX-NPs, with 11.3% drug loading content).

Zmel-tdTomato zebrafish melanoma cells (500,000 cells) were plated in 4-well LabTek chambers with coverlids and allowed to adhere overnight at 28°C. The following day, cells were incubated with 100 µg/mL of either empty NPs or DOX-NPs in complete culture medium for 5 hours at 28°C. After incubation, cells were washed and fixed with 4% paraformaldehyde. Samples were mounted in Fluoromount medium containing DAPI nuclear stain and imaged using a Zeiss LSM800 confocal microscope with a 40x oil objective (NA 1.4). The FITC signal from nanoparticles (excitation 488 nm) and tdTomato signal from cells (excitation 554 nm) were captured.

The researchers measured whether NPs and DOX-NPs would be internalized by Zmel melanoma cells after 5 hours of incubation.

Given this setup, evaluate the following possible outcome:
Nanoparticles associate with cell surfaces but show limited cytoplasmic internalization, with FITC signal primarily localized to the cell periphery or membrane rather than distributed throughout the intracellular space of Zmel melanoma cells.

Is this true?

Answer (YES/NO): YES